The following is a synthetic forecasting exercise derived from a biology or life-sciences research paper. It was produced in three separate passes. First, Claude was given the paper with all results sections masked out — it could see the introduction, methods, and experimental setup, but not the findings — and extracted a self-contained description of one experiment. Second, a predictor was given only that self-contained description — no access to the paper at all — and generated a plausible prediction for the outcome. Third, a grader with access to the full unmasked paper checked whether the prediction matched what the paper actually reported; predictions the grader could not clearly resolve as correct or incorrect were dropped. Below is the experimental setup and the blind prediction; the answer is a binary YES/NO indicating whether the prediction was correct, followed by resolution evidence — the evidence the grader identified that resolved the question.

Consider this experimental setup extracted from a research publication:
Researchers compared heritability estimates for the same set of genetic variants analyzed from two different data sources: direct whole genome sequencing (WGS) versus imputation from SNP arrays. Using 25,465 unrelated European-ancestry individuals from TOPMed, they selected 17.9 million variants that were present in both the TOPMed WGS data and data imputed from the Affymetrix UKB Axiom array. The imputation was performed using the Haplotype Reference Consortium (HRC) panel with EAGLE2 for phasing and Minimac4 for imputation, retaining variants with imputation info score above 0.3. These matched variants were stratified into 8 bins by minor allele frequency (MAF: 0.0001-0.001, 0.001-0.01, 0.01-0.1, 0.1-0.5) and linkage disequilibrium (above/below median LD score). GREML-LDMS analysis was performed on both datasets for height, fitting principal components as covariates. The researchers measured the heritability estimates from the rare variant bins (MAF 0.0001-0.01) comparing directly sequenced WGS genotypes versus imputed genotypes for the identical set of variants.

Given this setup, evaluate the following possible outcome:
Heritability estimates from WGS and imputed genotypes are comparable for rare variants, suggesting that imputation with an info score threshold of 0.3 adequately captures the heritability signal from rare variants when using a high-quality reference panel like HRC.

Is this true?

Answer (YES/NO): NO